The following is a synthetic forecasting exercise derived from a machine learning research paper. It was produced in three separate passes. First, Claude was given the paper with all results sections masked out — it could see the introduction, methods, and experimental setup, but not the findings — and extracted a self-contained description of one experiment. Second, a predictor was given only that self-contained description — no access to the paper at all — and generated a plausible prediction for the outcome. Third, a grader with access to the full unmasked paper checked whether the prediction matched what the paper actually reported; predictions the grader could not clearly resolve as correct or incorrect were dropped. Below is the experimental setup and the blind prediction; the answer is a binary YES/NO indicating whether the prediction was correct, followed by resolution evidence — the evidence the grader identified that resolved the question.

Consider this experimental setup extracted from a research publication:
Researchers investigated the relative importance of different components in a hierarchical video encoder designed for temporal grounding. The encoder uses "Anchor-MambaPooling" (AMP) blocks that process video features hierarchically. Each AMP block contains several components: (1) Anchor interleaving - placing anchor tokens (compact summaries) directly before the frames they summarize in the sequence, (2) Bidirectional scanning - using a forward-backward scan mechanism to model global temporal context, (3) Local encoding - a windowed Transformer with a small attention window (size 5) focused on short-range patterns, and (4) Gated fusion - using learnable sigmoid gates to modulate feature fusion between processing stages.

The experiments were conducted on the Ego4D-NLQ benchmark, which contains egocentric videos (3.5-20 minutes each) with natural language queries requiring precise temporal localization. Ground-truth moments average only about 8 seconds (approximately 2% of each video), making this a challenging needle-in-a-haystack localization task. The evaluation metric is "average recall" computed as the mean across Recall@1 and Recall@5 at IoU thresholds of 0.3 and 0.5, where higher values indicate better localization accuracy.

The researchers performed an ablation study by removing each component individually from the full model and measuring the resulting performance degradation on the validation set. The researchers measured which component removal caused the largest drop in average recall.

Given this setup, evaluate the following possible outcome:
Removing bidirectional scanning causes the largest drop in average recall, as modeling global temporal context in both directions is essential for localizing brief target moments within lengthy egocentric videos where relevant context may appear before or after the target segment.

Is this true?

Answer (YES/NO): YES